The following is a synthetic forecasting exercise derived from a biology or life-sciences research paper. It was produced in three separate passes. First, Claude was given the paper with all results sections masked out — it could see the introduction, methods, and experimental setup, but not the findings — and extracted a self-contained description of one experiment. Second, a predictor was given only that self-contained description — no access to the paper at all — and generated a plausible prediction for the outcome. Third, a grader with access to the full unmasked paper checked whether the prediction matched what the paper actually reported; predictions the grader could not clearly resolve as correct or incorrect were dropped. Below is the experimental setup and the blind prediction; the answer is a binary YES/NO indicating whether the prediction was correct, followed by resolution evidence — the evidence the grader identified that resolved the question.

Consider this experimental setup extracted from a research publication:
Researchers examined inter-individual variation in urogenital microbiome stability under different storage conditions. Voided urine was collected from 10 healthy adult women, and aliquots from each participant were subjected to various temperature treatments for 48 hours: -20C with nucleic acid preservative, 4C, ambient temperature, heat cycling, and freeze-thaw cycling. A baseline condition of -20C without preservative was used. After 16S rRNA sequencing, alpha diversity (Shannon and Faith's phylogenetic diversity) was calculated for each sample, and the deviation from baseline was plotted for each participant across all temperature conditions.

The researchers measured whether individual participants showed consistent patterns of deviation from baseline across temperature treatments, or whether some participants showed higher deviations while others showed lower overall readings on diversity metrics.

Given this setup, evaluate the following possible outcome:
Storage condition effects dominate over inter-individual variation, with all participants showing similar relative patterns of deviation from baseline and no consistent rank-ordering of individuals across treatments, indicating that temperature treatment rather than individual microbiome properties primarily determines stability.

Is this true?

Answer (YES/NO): NO